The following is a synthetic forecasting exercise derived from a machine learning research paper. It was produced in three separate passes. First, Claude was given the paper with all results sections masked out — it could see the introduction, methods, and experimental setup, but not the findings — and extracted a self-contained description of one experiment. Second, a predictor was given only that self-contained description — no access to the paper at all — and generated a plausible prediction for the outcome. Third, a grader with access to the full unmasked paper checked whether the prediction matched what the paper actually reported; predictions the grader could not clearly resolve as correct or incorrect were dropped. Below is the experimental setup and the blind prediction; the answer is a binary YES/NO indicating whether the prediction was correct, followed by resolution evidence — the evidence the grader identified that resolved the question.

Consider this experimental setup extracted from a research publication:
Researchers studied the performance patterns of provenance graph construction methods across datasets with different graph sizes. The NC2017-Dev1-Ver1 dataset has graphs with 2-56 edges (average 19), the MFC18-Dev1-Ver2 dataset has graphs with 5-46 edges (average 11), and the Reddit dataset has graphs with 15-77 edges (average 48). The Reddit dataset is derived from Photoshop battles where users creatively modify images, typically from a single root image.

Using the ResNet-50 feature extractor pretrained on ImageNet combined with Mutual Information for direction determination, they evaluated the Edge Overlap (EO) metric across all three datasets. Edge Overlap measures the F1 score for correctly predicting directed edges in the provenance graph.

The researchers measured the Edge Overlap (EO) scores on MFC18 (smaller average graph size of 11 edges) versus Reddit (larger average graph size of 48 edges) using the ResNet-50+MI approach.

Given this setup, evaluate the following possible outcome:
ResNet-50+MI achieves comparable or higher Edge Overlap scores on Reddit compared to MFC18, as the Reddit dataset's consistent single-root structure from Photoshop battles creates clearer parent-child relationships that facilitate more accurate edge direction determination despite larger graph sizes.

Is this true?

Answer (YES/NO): NO